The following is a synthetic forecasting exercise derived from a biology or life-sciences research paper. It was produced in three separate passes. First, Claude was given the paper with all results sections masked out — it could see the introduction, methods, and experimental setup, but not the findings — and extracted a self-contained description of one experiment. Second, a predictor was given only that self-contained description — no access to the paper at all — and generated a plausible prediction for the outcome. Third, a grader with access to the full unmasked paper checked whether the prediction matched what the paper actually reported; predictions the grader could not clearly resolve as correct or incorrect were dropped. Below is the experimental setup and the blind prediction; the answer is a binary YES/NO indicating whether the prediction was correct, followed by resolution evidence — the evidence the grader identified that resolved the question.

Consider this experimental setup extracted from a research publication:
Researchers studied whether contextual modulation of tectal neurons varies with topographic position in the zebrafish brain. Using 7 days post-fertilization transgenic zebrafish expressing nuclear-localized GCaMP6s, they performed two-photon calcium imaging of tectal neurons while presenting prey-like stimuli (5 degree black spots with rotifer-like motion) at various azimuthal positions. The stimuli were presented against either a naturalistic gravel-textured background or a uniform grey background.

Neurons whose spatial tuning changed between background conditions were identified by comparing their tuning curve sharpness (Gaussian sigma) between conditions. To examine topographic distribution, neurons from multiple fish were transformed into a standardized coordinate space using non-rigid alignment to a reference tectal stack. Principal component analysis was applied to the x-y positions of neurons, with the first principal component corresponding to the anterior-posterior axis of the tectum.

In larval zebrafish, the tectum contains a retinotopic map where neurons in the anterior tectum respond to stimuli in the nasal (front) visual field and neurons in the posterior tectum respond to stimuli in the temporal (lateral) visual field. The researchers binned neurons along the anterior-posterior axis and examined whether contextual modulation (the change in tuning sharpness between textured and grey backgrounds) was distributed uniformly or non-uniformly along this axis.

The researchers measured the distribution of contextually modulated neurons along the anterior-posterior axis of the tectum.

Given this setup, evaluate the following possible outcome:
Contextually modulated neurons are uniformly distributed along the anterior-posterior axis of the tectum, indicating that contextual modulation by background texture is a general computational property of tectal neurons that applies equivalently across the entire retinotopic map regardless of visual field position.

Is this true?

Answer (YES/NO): NO